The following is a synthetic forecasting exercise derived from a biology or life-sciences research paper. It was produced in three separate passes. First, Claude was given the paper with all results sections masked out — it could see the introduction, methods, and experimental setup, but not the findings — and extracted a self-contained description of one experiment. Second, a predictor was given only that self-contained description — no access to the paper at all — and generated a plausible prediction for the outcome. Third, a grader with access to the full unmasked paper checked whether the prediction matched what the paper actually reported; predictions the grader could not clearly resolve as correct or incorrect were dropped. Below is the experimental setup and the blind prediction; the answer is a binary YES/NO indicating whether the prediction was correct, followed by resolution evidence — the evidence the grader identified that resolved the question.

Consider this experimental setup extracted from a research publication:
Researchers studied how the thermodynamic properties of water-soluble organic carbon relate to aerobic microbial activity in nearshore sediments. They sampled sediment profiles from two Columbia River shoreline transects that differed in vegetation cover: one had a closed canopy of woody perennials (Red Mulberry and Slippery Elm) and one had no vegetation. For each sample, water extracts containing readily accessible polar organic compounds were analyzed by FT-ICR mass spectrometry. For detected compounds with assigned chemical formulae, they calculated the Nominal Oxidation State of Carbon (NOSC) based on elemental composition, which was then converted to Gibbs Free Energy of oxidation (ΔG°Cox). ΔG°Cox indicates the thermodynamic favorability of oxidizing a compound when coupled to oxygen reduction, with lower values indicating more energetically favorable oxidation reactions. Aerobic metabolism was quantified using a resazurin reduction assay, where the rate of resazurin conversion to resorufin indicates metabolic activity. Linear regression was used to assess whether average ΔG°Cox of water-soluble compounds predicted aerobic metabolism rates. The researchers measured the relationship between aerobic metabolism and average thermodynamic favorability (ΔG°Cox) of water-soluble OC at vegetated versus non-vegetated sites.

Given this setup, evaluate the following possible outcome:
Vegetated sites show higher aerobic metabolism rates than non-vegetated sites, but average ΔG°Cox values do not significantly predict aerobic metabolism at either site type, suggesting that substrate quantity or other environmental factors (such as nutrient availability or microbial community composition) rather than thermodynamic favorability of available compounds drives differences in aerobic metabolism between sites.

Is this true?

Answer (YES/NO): NO